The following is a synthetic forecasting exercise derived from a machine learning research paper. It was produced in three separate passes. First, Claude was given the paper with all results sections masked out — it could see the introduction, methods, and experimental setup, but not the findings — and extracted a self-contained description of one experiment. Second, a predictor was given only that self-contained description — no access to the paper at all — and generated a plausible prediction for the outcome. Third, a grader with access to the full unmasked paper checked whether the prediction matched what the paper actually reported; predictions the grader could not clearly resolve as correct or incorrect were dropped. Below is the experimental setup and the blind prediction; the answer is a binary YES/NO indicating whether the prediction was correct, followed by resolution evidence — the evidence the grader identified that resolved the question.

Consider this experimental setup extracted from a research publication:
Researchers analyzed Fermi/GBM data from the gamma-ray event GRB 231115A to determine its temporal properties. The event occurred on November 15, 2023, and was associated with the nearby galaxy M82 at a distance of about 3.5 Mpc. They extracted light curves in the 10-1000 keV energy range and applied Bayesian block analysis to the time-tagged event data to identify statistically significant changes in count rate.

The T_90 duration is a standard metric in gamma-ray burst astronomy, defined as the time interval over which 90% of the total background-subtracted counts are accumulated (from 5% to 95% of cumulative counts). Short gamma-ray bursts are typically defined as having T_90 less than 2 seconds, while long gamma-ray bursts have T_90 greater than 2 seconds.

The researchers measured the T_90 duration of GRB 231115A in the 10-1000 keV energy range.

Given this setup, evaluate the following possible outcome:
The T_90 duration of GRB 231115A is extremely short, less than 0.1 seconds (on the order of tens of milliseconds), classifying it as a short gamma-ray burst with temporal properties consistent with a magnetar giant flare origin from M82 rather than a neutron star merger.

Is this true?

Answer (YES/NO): YES